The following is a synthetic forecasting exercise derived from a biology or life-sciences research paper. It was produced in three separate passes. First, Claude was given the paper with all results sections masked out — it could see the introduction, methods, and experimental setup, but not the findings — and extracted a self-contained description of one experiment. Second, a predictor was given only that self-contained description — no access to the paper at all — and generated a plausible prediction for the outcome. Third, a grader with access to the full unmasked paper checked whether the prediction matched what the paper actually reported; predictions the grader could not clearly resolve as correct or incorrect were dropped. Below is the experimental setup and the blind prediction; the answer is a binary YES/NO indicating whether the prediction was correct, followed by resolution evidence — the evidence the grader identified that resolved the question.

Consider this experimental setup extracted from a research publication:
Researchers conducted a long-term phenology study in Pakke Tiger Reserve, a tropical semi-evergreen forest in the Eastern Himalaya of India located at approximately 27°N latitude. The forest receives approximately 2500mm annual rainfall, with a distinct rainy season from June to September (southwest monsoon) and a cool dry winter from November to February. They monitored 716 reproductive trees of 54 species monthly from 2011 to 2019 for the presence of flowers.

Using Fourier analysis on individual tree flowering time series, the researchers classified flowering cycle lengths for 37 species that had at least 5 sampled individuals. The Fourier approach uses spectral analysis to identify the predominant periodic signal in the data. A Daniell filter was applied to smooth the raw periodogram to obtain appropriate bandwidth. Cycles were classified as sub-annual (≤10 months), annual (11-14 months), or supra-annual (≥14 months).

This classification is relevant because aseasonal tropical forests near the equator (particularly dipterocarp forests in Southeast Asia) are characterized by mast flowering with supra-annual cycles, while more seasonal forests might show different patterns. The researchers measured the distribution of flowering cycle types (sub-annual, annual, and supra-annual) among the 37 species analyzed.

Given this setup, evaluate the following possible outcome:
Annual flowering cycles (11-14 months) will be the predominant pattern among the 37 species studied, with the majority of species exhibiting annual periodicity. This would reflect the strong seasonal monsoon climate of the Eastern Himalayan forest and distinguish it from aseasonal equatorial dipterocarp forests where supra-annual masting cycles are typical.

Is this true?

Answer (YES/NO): YES